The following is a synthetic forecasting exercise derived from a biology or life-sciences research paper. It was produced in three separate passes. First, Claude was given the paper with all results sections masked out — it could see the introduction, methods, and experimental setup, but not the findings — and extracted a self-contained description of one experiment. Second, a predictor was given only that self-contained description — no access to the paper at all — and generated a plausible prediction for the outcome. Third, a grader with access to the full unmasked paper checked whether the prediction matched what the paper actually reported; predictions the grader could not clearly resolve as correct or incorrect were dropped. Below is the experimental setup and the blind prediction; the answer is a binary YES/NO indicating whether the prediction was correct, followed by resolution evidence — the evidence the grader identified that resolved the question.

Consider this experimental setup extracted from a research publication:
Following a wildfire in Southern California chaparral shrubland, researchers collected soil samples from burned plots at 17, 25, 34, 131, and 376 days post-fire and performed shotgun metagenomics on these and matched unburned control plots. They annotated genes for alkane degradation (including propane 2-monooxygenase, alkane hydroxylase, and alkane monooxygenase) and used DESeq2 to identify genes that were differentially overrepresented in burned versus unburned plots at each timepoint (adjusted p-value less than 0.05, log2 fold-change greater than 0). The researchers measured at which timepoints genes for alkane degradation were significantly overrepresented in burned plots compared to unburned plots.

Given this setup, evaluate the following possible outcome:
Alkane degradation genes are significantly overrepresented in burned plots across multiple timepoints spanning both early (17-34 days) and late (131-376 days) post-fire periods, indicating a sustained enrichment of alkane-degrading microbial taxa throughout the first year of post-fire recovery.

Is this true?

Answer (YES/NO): NO